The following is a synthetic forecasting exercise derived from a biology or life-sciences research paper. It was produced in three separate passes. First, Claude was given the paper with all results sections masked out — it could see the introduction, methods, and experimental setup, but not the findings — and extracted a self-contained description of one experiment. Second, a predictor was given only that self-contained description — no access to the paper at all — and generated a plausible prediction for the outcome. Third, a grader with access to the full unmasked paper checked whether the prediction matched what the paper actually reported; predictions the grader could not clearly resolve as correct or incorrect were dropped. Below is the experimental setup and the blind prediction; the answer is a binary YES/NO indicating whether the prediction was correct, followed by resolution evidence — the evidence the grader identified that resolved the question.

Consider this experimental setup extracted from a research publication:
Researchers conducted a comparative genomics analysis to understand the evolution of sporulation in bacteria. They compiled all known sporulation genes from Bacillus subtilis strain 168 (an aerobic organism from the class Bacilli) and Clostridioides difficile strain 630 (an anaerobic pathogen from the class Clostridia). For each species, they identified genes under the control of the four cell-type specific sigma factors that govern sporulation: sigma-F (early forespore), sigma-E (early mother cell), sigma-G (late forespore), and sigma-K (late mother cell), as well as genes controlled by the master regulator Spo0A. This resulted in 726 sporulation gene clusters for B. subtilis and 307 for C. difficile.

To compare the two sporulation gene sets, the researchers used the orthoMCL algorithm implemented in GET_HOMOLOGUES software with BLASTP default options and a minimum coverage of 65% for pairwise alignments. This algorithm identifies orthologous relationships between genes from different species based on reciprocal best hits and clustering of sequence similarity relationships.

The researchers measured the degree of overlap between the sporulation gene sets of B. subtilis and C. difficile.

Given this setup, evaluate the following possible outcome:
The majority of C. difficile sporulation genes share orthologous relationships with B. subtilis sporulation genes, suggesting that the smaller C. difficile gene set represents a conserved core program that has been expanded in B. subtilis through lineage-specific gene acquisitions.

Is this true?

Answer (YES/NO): NO